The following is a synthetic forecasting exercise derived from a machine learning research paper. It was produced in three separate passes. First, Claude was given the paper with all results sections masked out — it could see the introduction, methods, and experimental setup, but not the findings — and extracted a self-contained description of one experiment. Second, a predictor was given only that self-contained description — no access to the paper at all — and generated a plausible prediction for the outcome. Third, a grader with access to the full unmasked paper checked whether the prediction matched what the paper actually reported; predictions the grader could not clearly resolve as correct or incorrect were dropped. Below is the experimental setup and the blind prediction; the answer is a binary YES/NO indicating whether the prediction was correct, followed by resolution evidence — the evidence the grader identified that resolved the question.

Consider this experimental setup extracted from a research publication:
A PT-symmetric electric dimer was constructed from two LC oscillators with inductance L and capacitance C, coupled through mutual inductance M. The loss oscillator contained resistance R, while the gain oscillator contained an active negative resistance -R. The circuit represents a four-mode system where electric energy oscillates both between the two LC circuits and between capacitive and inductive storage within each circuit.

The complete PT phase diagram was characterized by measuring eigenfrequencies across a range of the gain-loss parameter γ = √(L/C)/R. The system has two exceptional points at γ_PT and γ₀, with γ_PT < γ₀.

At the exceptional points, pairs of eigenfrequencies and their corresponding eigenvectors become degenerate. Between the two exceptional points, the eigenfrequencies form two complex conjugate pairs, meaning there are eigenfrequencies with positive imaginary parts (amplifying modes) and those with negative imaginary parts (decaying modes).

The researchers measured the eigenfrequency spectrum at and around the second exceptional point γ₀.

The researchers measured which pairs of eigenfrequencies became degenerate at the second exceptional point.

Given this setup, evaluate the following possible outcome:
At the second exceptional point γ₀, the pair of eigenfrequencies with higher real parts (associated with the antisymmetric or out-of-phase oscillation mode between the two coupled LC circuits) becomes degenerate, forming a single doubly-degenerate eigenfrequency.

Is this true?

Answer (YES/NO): NO